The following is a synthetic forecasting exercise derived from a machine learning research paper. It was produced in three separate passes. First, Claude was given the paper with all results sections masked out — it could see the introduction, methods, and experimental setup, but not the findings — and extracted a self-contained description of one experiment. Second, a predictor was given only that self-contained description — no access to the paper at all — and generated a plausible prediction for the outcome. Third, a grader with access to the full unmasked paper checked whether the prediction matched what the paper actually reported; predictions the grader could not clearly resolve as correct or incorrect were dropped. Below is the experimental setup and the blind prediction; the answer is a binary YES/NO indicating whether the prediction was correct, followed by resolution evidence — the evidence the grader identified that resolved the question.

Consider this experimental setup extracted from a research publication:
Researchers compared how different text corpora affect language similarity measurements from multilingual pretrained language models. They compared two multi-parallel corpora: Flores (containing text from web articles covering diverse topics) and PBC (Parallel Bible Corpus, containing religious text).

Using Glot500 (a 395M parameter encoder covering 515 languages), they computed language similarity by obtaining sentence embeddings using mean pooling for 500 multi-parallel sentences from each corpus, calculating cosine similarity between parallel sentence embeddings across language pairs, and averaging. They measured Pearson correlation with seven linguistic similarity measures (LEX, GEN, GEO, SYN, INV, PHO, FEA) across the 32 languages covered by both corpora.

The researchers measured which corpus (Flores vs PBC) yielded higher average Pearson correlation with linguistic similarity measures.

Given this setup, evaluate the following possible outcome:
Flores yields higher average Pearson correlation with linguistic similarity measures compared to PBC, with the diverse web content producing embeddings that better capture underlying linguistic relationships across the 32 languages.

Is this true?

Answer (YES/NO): YES